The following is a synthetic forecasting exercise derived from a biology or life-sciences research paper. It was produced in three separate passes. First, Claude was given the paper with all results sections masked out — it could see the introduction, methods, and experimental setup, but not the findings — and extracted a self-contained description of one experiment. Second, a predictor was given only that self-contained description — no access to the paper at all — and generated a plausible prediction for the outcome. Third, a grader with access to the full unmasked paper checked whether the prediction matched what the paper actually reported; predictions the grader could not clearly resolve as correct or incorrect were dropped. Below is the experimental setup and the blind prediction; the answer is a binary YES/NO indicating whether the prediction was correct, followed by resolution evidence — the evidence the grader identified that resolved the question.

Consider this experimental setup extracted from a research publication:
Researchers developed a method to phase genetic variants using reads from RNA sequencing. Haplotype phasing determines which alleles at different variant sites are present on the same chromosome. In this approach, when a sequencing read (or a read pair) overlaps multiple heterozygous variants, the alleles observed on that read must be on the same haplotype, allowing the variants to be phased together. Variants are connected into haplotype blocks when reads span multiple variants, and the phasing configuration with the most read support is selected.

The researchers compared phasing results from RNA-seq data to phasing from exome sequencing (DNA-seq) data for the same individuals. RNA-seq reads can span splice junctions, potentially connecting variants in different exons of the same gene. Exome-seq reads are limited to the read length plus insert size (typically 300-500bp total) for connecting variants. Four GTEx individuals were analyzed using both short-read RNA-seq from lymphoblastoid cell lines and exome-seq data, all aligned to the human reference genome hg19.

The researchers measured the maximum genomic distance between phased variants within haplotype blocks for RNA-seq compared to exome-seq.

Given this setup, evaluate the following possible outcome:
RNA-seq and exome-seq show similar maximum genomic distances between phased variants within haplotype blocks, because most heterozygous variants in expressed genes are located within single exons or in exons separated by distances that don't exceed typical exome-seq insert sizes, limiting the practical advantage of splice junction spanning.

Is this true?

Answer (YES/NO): NO